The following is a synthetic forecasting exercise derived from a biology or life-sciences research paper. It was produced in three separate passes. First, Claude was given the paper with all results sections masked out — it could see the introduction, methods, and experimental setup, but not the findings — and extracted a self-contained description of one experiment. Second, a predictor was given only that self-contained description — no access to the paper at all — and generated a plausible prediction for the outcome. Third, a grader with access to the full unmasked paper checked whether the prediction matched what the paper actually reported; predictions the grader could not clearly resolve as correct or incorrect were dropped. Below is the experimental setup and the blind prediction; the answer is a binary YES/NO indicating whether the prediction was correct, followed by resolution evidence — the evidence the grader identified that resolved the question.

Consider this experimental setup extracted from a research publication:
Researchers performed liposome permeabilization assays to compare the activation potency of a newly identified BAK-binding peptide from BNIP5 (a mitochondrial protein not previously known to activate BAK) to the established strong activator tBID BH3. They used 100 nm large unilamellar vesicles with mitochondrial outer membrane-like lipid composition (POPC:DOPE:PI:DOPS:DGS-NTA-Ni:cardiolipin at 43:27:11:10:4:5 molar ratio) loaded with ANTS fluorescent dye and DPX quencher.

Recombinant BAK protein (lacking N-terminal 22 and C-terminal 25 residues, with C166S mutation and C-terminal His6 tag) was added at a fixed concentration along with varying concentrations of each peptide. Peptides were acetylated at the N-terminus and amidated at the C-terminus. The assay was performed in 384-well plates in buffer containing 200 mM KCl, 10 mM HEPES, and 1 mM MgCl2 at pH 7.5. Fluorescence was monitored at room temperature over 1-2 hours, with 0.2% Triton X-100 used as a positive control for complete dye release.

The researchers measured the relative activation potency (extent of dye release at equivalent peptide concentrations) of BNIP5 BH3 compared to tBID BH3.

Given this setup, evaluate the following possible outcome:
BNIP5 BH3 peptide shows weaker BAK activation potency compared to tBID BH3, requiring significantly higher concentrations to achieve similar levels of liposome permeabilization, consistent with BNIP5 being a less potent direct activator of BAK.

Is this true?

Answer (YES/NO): NO